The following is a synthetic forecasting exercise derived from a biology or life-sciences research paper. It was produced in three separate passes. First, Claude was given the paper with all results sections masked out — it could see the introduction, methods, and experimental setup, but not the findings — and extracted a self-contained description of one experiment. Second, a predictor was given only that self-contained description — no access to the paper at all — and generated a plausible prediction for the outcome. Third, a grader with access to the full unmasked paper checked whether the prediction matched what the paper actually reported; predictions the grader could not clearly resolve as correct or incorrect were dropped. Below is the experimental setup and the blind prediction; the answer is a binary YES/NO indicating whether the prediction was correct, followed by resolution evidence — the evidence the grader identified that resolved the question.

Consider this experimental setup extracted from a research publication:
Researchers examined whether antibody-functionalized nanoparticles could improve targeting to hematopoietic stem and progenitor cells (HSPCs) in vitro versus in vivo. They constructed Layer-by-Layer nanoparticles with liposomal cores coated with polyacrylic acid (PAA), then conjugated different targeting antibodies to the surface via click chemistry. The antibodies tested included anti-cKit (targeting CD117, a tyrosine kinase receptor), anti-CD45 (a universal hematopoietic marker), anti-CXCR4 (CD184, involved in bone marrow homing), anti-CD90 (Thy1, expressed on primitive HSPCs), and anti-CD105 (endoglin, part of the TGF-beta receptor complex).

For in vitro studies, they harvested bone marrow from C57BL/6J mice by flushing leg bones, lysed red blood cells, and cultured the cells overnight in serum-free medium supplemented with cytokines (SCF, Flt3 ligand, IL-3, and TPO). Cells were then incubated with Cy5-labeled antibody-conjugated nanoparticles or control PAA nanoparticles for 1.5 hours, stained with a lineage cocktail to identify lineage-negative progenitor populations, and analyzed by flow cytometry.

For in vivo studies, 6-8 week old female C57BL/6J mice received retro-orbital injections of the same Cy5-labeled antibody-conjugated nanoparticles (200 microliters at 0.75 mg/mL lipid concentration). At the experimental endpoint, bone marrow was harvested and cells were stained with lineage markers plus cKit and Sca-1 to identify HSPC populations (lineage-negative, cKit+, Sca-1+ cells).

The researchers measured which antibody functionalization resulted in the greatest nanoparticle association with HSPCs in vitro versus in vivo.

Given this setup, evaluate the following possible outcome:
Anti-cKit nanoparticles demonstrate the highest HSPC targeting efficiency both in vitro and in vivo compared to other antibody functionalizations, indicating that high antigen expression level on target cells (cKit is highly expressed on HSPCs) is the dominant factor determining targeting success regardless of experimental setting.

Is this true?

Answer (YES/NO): NO